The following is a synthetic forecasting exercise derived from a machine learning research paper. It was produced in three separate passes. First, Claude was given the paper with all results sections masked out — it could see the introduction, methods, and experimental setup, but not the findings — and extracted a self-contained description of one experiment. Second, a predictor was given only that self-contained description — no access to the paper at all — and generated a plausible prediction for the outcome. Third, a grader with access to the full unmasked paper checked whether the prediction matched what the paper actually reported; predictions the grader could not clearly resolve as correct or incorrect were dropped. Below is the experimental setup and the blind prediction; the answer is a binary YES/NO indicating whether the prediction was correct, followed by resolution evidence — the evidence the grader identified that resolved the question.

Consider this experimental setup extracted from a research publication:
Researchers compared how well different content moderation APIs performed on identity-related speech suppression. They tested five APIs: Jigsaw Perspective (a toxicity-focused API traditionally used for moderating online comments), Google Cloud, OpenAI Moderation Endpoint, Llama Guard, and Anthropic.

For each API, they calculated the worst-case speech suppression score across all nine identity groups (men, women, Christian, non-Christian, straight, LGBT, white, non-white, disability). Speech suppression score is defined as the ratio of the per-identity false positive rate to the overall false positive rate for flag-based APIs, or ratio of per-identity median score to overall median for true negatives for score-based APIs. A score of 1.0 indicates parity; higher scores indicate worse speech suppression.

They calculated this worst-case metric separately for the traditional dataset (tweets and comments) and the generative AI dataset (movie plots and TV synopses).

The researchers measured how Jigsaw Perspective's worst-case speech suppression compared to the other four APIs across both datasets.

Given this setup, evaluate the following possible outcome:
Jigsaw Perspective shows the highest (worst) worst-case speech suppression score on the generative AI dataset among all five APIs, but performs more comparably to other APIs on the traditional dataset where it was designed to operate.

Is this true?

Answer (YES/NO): NO